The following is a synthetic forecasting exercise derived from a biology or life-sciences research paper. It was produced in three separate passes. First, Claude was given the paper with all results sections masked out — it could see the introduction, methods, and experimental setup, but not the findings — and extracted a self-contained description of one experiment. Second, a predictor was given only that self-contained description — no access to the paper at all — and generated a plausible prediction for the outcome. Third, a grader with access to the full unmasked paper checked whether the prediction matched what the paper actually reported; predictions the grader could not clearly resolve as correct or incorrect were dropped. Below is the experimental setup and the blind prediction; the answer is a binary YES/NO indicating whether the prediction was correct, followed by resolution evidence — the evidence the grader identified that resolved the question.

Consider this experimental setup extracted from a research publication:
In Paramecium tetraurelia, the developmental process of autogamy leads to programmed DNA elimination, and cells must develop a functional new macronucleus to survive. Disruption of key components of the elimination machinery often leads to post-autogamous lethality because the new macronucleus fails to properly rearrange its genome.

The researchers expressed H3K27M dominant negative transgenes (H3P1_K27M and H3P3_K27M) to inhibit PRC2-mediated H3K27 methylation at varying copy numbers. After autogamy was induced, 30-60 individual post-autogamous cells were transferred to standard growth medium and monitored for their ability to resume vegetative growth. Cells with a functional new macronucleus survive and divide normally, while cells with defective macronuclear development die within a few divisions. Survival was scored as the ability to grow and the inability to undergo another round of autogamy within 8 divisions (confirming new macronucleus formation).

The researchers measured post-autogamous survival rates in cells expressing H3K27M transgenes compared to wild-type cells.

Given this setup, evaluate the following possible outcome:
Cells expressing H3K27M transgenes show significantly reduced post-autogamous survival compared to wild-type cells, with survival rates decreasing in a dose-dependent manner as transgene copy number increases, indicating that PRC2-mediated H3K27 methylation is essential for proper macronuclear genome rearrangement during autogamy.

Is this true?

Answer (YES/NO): NO